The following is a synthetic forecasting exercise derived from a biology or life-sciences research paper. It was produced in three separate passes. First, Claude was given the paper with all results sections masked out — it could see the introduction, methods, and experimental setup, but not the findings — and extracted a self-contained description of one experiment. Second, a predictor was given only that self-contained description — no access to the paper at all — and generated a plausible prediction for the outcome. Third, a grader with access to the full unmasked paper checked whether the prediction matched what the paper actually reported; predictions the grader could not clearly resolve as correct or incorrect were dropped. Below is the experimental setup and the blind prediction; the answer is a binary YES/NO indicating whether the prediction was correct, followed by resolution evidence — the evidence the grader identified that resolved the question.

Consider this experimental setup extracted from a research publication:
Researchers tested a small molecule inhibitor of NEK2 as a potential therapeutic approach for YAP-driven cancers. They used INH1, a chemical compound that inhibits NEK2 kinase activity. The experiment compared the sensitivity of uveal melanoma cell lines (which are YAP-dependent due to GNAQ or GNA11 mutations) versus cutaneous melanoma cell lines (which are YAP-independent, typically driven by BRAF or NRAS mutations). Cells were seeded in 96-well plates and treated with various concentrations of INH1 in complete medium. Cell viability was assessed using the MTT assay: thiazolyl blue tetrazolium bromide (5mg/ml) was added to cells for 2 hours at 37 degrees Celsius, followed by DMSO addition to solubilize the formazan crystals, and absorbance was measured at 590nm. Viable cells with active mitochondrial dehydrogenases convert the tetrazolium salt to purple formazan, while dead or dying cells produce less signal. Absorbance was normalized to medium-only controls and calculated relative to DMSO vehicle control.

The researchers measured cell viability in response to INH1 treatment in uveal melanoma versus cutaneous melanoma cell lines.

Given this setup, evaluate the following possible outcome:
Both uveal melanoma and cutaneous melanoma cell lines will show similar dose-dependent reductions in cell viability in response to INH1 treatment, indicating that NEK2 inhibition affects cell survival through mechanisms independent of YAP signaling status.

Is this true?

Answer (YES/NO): NO